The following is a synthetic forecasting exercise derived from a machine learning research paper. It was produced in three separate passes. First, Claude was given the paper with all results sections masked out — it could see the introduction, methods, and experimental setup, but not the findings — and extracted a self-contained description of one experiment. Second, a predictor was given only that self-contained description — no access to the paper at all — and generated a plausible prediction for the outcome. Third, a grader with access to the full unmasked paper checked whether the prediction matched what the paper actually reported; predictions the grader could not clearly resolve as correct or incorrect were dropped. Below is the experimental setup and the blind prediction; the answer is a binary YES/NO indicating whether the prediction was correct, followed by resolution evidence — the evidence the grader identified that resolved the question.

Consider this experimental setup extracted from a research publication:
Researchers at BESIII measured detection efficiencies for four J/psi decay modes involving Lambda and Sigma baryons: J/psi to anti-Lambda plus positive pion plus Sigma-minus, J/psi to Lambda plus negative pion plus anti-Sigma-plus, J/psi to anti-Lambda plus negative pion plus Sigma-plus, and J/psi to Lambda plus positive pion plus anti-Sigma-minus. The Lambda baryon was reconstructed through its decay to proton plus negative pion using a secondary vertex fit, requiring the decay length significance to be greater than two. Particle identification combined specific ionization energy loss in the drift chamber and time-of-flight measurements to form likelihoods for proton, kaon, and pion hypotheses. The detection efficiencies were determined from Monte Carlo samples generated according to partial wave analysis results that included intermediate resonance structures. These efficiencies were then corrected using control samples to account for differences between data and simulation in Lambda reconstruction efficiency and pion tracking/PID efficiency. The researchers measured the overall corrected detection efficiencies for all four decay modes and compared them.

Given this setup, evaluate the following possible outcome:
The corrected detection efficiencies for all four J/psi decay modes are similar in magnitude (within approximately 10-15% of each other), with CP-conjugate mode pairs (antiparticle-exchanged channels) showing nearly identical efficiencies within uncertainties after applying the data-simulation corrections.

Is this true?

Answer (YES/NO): NO